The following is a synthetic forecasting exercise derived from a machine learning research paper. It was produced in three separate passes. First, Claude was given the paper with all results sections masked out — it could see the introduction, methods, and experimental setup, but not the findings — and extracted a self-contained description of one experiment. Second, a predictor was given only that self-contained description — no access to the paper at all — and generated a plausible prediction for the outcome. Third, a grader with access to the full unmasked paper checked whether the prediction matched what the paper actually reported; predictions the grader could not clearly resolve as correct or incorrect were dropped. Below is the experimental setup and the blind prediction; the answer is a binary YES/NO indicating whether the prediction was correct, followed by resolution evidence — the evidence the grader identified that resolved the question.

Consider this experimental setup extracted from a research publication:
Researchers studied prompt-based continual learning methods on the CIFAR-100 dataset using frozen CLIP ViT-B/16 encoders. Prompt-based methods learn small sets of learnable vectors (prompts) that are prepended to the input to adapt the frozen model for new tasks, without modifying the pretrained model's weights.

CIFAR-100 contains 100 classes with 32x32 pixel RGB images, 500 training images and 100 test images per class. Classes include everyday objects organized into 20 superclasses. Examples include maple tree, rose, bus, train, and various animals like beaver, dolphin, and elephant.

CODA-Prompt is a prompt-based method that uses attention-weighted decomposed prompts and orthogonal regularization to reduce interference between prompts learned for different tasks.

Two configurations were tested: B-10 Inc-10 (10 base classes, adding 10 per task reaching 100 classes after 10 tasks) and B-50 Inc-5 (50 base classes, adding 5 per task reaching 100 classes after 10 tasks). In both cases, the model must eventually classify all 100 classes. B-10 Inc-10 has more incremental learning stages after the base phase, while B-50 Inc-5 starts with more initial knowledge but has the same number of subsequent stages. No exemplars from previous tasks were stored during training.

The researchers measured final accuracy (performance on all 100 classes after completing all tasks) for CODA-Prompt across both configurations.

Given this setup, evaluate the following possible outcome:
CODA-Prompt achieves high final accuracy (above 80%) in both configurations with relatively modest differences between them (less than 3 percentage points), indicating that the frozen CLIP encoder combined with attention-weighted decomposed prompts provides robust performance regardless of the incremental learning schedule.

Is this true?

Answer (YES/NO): NO